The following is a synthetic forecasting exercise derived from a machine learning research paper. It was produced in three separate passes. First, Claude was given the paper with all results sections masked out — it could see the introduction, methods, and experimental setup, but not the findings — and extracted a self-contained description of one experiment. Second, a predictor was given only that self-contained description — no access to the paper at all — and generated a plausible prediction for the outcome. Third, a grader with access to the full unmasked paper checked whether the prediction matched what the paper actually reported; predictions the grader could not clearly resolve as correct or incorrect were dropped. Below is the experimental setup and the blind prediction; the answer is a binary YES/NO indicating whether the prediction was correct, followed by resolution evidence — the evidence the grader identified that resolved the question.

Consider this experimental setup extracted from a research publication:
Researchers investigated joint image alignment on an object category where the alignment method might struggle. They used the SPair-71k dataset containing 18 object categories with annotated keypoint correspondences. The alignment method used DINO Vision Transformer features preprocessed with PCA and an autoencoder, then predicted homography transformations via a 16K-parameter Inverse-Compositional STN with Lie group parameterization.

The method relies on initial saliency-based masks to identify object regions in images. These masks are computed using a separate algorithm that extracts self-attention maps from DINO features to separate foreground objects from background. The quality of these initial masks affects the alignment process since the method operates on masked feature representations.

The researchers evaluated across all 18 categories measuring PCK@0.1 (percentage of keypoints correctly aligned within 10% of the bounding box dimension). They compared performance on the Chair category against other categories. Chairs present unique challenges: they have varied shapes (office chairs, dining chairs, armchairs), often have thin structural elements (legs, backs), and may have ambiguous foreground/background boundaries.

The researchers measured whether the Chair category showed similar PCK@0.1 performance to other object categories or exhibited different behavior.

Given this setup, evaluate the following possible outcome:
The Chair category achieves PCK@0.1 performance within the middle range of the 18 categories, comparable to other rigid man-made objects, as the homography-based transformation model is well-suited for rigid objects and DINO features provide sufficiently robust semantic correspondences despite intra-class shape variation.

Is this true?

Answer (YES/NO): NO